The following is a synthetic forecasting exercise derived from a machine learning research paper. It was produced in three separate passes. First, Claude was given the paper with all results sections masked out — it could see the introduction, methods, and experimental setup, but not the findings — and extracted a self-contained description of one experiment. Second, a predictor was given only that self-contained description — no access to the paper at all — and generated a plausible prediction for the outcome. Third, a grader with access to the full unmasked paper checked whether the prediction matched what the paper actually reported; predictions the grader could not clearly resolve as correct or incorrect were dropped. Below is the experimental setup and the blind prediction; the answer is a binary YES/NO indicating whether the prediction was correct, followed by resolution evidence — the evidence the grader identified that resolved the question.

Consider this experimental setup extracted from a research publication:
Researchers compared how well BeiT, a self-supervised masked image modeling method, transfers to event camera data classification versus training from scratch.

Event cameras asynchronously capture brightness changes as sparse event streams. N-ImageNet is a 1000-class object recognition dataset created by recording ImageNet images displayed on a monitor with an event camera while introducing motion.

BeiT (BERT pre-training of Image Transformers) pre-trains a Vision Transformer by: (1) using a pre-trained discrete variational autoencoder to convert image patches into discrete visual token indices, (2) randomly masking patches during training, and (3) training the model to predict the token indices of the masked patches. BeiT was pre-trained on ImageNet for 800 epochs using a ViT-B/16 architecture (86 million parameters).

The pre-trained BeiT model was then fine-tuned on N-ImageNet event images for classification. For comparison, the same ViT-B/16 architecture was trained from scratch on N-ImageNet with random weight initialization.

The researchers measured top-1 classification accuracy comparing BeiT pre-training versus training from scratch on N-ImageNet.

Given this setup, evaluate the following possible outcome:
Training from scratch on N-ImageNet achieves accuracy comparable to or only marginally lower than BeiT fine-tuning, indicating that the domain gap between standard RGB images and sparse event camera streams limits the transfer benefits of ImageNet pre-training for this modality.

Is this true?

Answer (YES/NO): NO